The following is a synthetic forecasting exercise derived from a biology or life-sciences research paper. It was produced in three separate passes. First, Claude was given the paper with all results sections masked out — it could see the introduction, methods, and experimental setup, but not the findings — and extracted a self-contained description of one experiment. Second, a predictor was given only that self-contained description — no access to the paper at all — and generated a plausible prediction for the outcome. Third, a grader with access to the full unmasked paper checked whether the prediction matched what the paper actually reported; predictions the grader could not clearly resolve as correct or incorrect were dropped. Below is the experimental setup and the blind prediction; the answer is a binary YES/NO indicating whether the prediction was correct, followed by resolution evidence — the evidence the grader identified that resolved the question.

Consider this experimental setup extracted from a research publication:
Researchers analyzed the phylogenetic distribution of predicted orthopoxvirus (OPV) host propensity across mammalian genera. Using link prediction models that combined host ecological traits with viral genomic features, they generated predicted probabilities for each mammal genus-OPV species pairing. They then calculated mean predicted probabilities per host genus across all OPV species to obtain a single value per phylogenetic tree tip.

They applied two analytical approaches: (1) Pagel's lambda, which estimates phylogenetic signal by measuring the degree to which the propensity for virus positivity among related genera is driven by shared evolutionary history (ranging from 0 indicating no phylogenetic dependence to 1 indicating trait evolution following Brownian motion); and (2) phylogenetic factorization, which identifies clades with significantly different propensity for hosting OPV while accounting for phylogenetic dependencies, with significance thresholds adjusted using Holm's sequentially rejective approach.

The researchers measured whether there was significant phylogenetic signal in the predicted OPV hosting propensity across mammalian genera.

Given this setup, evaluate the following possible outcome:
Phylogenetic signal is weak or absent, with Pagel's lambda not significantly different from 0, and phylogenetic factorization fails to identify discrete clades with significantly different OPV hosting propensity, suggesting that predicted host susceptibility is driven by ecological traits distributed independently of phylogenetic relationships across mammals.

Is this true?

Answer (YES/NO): NO